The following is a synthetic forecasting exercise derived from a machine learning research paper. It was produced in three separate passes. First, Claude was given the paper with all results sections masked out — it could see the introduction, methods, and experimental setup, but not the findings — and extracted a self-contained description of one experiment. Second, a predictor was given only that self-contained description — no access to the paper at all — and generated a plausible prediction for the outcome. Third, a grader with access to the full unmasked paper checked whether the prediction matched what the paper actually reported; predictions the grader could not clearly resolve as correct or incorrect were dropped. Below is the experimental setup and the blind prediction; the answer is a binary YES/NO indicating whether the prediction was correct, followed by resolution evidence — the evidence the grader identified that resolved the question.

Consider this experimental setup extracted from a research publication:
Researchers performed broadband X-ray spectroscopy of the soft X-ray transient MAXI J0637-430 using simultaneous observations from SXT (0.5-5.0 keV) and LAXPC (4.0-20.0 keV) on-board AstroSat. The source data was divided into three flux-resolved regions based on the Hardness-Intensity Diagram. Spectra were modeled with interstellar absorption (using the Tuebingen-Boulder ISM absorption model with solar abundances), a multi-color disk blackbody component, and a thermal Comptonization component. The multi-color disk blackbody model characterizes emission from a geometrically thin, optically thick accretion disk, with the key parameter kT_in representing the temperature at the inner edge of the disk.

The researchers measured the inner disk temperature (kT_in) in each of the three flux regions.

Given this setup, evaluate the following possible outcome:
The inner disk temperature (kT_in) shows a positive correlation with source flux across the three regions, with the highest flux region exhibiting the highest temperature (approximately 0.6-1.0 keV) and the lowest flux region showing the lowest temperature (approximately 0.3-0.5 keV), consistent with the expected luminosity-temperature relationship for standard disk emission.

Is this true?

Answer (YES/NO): NO